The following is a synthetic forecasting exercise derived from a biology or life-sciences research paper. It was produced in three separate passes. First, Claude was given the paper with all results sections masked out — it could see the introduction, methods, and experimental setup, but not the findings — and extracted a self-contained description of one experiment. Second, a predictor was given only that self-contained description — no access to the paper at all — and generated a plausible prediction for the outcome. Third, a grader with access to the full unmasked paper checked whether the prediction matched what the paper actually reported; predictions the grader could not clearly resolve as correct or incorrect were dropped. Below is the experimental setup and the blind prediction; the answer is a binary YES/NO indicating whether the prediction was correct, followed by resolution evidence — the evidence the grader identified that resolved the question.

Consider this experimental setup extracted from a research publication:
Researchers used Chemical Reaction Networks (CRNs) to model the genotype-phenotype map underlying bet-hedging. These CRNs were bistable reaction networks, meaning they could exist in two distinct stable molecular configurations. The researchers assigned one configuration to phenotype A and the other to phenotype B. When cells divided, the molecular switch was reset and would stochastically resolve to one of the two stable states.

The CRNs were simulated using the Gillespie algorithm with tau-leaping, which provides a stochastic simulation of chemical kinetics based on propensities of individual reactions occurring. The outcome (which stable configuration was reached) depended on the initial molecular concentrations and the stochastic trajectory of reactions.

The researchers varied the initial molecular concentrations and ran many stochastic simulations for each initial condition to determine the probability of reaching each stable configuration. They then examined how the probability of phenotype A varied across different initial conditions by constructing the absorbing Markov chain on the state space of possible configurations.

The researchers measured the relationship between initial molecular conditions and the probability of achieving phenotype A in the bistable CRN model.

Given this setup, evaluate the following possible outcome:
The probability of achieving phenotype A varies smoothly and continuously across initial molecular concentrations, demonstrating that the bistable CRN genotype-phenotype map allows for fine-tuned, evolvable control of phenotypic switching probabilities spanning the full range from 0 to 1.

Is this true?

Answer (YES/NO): YES